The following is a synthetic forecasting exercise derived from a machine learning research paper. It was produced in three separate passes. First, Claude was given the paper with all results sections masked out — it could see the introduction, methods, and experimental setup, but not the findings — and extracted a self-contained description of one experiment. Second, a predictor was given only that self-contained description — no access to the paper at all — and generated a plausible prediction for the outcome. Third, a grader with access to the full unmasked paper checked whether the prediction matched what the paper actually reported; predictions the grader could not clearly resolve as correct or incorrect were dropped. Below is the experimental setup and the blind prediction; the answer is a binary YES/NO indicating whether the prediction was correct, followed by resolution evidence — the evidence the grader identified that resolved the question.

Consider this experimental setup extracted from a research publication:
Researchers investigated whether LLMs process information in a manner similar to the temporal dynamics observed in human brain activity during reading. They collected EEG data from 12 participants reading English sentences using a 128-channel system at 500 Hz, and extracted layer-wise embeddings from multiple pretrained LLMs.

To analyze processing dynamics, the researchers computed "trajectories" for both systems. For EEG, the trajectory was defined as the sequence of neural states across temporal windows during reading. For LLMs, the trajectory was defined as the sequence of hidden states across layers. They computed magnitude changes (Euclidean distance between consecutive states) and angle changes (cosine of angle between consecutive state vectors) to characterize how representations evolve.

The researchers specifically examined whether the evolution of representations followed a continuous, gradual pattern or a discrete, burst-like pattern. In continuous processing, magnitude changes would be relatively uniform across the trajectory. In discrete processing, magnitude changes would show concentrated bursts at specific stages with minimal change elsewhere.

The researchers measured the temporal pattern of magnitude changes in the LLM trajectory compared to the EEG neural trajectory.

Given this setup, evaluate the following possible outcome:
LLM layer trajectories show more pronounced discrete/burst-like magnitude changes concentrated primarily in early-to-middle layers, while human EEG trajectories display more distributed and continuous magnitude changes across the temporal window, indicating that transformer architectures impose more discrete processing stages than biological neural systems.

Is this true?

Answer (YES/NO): NO